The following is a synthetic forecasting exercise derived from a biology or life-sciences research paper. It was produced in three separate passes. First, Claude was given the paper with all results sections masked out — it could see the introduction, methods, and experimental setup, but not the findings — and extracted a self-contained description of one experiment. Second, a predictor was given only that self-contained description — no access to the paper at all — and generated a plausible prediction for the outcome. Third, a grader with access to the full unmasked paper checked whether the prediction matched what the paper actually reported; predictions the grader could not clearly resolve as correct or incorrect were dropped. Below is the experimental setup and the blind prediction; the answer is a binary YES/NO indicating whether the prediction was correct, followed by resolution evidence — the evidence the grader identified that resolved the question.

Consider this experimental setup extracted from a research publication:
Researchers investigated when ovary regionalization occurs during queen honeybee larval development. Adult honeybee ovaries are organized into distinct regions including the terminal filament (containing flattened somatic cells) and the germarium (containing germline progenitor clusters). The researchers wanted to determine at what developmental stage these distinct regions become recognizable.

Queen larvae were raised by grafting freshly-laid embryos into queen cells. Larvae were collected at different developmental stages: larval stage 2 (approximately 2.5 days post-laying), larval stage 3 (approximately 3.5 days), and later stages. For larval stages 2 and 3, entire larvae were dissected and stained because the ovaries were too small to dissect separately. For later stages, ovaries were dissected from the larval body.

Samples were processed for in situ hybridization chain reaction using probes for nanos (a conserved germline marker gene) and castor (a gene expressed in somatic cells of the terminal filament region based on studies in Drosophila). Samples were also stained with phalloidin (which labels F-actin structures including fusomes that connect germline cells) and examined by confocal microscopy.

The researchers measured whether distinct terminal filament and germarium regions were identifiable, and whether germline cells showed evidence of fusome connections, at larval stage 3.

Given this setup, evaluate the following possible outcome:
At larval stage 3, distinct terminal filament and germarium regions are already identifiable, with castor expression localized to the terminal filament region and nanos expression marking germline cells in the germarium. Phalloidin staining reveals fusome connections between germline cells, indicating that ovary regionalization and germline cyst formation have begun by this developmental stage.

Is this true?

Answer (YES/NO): NO